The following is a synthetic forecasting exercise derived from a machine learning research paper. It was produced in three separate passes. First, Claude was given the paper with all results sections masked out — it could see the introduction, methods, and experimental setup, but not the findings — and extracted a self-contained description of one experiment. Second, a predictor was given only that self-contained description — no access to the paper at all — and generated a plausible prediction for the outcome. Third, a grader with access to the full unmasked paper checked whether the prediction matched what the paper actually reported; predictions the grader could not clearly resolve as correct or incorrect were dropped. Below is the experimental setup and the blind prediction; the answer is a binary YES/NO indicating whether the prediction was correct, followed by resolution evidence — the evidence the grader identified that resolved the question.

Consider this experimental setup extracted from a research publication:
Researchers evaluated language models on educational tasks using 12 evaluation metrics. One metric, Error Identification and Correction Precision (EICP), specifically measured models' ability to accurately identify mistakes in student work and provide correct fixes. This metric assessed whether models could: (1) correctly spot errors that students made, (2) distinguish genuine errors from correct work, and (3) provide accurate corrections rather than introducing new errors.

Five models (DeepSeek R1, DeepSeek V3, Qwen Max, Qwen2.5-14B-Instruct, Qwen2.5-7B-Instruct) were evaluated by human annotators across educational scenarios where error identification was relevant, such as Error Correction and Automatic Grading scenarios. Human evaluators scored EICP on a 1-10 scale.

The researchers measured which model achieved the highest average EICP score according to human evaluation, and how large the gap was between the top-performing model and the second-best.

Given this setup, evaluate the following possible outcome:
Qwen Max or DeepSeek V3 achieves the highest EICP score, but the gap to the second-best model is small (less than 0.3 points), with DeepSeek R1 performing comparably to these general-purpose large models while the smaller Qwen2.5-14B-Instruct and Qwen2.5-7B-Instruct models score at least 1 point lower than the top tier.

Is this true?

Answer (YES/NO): NO